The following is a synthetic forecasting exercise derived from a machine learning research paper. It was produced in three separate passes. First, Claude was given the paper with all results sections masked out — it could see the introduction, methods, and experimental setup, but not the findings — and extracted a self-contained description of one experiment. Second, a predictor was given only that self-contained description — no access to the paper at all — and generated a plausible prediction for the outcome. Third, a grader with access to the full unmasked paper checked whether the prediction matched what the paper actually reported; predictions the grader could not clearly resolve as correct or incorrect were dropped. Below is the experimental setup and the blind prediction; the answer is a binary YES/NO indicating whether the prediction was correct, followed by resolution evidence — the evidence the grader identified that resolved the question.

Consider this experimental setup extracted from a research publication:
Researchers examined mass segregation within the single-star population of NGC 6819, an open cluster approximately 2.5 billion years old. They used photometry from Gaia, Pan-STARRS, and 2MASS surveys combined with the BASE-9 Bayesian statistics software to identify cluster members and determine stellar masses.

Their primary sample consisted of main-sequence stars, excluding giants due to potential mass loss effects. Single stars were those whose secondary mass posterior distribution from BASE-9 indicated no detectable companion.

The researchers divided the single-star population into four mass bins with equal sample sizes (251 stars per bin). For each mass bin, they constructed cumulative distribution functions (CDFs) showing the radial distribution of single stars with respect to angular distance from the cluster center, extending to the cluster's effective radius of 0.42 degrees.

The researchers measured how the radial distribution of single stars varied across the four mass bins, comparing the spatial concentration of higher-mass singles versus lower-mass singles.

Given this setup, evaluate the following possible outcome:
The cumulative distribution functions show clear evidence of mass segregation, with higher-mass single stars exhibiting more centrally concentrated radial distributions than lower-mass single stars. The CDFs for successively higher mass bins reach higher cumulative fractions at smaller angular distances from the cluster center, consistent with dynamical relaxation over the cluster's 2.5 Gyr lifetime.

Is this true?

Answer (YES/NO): YES